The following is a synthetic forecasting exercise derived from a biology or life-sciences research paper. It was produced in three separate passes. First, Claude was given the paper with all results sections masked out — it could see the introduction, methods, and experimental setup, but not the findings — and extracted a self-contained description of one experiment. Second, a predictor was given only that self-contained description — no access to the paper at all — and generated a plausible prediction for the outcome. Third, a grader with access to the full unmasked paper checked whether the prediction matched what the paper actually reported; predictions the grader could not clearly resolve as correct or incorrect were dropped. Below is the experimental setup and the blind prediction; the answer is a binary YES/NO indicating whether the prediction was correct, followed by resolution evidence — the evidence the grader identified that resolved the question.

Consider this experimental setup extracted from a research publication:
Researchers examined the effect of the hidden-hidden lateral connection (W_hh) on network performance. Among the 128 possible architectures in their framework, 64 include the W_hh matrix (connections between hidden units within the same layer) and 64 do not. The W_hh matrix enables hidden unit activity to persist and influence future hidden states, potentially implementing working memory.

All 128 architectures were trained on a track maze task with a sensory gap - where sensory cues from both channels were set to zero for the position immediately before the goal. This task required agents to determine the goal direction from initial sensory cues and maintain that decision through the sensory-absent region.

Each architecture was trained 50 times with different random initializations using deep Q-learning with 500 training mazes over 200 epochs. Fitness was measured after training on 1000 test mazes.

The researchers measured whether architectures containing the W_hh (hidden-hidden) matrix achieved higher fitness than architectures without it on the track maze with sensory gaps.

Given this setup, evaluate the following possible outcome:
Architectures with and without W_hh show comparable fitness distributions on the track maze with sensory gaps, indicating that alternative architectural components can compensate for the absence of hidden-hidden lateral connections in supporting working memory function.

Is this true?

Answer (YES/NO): YES